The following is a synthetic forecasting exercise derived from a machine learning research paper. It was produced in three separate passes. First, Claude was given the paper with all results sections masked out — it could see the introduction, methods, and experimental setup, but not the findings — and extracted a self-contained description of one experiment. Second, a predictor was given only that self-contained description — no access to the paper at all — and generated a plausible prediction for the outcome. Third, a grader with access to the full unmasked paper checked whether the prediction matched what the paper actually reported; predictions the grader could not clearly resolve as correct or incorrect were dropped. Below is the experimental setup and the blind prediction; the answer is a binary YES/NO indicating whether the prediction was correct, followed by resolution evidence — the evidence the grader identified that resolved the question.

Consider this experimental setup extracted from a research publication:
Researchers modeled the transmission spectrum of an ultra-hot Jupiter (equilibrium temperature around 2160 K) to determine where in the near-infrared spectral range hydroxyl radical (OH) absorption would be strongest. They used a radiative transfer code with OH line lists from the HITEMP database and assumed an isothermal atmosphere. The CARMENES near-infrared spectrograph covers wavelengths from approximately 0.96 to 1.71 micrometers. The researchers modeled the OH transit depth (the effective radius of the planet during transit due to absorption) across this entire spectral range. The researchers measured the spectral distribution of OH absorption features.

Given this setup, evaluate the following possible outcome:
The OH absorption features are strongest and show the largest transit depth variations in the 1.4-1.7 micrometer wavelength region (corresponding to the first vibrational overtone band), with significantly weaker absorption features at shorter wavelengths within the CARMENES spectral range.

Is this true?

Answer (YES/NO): YES